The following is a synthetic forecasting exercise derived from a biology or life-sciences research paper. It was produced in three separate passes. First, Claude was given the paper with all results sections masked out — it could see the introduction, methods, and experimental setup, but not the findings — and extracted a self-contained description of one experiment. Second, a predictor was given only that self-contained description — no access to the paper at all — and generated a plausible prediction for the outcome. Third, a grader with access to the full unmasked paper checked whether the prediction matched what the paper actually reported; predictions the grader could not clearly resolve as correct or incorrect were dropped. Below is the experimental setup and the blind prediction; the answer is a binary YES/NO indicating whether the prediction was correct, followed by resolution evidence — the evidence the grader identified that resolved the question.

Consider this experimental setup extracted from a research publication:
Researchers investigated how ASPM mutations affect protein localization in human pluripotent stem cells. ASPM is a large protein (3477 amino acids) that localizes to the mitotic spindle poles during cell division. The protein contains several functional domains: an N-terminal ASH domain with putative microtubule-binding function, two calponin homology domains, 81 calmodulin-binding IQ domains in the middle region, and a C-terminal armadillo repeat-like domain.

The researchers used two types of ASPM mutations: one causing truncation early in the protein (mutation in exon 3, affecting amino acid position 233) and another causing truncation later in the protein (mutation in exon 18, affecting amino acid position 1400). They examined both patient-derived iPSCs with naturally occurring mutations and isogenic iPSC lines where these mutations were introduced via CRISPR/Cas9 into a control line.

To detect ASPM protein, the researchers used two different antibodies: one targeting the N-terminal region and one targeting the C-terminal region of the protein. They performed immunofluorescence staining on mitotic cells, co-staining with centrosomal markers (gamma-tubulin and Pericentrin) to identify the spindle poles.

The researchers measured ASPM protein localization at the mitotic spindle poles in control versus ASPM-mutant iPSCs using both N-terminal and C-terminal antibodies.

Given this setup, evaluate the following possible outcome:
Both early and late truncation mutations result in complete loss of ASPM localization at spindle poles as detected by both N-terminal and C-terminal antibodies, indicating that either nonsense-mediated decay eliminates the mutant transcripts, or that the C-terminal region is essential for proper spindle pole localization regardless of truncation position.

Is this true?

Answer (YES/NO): NO